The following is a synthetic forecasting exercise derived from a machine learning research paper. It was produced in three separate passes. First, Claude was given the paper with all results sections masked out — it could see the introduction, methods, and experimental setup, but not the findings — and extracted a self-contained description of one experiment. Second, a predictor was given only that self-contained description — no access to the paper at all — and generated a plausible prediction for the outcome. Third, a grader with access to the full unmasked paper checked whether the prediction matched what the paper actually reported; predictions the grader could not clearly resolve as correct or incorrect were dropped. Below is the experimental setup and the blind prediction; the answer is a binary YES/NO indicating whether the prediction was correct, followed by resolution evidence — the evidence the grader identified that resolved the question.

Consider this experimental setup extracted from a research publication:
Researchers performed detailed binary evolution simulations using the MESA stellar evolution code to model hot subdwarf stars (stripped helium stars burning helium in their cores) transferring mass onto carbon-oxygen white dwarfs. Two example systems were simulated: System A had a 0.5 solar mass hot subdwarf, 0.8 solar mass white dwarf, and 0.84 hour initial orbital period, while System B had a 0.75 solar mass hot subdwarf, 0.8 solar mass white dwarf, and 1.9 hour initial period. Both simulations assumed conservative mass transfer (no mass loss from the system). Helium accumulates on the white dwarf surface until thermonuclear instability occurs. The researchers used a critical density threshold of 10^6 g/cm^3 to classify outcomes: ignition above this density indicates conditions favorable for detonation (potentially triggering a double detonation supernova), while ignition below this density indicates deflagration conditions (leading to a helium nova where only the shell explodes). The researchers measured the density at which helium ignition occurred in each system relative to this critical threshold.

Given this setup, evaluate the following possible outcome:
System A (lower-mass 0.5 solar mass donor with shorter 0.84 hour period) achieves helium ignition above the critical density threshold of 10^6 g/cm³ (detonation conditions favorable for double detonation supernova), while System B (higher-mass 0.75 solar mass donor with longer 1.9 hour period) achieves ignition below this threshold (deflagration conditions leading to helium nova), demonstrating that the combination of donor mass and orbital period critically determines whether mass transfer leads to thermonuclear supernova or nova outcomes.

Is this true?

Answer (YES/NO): YES